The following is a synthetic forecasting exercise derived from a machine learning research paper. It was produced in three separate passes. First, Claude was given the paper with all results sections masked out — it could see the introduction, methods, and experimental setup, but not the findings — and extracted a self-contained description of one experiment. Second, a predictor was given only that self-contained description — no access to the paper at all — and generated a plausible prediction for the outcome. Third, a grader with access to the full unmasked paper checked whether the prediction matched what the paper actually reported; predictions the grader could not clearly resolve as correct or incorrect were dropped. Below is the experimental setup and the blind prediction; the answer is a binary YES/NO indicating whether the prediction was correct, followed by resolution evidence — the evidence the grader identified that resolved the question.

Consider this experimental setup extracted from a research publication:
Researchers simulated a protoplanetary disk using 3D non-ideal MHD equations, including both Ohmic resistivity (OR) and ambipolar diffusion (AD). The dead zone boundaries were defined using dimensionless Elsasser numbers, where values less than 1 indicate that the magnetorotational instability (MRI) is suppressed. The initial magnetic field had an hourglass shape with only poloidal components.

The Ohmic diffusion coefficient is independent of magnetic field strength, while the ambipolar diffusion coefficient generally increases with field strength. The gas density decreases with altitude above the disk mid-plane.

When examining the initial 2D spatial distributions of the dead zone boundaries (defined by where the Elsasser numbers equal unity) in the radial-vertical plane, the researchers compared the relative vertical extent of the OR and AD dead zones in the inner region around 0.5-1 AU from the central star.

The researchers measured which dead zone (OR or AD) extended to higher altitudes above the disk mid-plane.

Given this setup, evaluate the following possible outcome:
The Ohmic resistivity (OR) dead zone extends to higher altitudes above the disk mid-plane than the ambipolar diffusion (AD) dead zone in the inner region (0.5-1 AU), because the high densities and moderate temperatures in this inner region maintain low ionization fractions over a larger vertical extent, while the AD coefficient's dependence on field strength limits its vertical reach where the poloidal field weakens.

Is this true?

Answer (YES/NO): NO